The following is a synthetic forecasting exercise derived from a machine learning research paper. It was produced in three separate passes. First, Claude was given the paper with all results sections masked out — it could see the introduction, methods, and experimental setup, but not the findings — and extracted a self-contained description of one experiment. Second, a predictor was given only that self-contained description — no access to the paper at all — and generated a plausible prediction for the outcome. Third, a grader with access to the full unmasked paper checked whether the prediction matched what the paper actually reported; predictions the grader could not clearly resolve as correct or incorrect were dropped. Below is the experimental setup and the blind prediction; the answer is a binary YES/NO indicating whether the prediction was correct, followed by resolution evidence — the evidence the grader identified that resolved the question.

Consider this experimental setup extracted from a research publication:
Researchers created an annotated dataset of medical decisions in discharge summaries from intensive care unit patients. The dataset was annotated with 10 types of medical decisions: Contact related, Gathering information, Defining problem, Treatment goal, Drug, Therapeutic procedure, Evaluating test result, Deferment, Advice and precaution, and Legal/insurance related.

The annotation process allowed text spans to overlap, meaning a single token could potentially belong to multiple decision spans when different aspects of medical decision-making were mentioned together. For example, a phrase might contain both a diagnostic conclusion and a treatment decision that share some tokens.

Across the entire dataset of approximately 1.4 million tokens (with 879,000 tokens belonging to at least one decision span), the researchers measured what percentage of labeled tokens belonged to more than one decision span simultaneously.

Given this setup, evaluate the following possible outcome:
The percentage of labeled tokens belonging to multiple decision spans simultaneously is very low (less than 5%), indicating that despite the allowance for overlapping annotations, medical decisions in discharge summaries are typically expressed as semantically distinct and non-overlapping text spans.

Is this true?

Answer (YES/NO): YES